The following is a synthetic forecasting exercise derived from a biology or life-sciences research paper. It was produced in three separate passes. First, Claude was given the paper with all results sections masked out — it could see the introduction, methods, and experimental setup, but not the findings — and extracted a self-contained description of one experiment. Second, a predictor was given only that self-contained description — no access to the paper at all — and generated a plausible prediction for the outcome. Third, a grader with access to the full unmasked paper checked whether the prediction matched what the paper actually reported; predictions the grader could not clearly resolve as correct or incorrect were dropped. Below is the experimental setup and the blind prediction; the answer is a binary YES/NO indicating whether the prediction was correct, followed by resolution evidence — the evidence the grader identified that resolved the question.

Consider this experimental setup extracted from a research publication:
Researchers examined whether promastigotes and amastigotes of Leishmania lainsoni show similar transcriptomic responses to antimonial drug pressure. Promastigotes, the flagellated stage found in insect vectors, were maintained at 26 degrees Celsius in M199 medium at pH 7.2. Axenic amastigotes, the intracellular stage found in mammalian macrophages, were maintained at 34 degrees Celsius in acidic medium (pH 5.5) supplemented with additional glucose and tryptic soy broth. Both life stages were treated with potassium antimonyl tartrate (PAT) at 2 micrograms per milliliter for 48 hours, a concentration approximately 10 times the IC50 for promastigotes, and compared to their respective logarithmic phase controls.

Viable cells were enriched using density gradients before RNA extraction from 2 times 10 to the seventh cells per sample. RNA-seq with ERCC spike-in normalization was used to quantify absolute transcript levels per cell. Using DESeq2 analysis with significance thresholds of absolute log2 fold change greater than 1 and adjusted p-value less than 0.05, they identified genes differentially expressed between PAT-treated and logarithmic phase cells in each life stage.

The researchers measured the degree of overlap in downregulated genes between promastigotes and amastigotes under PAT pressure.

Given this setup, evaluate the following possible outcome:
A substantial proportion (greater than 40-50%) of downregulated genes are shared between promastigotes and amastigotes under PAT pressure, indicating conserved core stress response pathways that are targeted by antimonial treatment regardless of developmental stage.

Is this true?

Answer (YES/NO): NO